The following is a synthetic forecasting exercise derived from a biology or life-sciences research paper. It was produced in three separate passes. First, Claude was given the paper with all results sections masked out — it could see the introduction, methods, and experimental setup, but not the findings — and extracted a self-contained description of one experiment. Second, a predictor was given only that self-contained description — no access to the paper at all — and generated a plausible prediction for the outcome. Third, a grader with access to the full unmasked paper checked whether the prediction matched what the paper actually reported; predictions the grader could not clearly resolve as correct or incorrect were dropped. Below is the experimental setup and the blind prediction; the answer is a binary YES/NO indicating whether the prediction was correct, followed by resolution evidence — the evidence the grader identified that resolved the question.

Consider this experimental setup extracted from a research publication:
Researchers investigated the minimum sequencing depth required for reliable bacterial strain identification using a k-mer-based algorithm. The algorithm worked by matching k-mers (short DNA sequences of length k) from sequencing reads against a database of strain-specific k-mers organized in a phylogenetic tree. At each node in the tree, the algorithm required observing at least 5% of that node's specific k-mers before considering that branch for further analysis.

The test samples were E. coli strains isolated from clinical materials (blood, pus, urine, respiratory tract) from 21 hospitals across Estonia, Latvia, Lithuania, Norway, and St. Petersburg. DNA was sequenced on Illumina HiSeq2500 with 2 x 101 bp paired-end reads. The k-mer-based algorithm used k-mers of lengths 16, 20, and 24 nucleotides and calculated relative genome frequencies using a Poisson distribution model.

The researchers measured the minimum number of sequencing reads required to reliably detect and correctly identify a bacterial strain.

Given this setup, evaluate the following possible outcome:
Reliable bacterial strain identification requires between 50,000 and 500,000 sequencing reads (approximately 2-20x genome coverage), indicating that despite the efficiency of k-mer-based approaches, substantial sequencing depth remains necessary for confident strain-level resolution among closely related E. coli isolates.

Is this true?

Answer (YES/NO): NO